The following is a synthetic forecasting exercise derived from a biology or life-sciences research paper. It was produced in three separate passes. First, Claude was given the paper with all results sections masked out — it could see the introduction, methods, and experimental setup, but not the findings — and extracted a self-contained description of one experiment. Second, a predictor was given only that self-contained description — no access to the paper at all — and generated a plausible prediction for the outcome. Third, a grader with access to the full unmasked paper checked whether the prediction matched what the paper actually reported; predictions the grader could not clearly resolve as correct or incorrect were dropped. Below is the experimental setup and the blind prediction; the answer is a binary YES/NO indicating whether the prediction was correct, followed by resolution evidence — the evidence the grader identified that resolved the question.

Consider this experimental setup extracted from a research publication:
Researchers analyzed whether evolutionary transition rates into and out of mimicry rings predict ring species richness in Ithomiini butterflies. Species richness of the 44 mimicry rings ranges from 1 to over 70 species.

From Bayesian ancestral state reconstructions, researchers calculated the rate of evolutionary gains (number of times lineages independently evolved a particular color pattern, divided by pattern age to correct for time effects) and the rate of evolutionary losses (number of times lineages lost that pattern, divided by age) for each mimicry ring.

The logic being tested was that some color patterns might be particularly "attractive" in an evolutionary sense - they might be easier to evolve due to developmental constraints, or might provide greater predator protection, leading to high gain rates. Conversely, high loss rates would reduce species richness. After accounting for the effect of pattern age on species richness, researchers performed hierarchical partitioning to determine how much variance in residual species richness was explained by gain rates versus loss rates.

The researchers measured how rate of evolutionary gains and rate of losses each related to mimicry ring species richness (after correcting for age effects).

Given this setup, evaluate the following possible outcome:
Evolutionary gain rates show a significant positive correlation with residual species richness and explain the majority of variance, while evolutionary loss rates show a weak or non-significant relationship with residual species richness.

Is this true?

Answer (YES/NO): NO